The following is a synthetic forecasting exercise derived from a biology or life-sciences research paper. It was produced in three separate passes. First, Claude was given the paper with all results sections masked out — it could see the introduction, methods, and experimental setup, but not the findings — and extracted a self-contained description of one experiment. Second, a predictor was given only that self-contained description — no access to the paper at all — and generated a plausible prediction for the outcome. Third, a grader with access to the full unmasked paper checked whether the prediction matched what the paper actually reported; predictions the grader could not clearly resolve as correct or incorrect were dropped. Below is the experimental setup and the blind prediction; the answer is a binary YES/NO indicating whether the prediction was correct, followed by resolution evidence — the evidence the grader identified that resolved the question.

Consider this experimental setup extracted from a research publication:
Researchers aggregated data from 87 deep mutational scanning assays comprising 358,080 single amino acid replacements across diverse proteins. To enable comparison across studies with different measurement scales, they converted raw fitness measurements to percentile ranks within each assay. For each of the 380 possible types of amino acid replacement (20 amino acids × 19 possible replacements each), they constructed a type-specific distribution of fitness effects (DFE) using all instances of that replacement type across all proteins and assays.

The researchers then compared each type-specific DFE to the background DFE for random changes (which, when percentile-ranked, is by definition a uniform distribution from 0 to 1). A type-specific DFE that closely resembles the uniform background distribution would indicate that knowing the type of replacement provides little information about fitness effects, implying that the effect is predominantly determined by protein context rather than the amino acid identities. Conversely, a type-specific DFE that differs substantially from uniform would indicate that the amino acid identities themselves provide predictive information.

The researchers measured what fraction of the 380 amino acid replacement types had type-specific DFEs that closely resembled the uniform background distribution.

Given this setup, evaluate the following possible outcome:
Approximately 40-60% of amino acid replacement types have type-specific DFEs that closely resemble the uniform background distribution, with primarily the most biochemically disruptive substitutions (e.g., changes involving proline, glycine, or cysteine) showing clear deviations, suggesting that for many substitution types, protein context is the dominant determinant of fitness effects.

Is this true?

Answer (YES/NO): NO